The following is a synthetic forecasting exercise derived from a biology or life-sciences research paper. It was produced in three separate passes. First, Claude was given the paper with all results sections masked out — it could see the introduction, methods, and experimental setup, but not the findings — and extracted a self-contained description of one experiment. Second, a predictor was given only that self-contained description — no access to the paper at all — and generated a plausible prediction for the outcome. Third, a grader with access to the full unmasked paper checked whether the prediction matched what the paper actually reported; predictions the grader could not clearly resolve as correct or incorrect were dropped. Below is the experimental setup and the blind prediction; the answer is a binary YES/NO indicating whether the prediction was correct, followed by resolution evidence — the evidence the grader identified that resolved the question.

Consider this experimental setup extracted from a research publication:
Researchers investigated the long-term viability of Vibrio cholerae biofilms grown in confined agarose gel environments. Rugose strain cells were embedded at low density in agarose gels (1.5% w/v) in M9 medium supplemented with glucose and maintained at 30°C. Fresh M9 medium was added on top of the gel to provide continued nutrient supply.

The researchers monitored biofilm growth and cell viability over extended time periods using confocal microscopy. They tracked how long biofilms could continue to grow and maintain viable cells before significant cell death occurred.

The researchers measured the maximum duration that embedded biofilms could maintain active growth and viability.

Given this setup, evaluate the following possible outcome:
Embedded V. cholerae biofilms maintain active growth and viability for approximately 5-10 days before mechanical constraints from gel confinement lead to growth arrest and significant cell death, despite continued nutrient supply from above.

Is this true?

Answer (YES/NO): NO